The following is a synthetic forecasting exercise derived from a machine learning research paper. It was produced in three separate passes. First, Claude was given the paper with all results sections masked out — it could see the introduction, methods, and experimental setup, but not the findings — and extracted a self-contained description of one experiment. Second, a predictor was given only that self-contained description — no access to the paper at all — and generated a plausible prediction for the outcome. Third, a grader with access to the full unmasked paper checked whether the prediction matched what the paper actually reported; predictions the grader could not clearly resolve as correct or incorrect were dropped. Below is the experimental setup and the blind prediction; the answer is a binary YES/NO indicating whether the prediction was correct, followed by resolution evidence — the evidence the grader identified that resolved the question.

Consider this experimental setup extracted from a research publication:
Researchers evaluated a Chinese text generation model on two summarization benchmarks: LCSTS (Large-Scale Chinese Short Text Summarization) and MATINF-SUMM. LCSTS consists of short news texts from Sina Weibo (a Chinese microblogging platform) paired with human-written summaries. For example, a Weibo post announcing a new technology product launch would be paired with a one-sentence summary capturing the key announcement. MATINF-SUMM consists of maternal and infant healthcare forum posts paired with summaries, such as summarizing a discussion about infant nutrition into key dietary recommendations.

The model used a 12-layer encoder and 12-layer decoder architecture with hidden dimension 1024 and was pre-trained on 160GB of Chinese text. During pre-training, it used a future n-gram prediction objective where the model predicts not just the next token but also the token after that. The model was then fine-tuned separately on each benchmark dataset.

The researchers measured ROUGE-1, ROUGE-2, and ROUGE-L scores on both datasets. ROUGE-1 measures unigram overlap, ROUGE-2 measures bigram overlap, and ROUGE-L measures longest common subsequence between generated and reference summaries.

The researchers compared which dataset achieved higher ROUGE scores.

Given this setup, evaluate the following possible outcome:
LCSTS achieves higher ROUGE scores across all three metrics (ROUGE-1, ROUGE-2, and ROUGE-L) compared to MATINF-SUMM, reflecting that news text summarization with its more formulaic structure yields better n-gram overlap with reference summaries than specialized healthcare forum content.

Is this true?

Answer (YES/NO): NO